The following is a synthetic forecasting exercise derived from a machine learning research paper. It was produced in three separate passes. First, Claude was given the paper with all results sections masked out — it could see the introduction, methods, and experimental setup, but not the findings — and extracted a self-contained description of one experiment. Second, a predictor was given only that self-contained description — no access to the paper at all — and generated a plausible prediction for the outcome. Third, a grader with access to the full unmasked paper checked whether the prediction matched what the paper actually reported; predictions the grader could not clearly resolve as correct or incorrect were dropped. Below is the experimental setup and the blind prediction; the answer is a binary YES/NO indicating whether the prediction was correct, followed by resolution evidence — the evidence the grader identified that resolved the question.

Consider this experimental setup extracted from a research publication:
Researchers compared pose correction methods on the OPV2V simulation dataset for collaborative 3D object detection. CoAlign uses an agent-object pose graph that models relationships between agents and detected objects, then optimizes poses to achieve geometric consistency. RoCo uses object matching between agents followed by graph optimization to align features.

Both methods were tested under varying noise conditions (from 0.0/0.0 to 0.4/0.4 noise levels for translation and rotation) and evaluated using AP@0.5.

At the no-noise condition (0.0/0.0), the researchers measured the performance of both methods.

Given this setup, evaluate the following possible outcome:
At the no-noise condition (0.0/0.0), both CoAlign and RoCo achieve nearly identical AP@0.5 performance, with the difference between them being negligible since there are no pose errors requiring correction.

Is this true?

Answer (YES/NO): YES